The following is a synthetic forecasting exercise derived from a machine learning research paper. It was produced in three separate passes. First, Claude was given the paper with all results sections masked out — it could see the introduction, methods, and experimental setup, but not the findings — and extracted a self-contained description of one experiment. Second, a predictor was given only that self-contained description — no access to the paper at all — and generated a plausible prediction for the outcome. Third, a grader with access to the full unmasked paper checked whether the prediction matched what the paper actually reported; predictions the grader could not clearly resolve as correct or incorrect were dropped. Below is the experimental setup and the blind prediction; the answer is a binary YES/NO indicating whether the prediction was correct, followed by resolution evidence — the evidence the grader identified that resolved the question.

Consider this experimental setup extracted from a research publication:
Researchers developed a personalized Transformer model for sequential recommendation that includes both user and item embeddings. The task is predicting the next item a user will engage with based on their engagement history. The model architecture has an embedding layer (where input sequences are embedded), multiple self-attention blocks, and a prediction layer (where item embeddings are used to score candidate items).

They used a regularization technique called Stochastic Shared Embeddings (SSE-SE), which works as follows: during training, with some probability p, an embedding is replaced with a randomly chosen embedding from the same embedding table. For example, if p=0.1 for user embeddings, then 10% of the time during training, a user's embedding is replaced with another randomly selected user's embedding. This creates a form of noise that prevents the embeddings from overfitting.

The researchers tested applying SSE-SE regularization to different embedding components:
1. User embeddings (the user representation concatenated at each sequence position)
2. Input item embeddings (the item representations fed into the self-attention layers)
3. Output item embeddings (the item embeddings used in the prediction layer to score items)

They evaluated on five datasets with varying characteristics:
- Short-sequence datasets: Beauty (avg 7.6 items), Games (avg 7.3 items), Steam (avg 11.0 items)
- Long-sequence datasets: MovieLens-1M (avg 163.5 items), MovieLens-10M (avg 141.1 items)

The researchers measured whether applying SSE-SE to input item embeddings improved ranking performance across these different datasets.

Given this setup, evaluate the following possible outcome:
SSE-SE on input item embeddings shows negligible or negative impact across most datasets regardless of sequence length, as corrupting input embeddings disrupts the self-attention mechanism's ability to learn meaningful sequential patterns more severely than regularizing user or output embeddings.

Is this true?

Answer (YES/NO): NO